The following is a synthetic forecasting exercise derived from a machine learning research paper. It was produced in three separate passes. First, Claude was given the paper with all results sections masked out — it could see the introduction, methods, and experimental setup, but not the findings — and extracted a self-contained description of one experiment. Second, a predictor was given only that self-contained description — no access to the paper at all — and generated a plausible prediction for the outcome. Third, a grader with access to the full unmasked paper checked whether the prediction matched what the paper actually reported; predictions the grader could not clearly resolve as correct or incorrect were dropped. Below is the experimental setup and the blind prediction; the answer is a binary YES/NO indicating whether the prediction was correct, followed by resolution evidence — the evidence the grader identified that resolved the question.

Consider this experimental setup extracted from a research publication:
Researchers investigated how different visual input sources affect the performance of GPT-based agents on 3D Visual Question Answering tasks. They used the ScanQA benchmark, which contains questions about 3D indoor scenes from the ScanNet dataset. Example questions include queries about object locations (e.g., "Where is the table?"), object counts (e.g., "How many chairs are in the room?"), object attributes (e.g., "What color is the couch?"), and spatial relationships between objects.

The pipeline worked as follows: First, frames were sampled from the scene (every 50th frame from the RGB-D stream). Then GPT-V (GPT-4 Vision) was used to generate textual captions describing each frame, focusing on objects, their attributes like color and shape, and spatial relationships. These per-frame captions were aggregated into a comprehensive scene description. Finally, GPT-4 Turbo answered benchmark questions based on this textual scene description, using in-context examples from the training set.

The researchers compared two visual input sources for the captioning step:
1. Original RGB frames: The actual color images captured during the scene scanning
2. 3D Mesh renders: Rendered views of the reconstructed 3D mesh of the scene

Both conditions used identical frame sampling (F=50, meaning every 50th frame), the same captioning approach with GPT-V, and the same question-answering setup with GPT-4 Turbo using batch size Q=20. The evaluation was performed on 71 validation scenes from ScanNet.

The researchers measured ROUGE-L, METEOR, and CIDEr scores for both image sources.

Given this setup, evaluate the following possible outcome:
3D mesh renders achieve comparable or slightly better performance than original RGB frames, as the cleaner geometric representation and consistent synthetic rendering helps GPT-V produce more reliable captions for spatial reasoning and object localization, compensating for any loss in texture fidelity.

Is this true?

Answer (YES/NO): NO